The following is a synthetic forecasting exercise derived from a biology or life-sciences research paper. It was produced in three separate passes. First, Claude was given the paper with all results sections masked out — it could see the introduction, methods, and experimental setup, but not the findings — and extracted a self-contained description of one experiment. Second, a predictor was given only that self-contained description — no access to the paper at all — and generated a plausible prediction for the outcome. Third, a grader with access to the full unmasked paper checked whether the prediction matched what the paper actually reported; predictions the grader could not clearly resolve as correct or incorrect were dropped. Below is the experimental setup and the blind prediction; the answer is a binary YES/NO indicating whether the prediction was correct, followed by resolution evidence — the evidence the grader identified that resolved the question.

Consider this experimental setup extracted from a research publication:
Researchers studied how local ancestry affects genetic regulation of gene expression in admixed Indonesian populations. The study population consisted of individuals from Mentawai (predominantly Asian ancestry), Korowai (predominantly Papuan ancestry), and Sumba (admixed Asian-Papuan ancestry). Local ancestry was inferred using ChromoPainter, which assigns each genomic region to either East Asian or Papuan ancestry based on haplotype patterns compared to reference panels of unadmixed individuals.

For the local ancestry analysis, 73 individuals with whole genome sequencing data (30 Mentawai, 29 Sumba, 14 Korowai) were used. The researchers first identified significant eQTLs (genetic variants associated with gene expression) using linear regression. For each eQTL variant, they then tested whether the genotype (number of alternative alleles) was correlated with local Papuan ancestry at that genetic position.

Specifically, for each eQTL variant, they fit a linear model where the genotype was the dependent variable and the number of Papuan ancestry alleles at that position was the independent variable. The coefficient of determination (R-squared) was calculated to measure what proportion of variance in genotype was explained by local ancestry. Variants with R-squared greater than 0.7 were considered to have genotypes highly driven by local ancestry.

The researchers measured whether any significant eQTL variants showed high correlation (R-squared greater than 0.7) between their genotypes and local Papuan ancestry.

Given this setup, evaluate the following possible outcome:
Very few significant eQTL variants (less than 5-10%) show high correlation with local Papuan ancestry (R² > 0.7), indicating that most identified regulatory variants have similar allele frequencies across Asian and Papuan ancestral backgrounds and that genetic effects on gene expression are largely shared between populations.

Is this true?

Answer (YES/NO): YES